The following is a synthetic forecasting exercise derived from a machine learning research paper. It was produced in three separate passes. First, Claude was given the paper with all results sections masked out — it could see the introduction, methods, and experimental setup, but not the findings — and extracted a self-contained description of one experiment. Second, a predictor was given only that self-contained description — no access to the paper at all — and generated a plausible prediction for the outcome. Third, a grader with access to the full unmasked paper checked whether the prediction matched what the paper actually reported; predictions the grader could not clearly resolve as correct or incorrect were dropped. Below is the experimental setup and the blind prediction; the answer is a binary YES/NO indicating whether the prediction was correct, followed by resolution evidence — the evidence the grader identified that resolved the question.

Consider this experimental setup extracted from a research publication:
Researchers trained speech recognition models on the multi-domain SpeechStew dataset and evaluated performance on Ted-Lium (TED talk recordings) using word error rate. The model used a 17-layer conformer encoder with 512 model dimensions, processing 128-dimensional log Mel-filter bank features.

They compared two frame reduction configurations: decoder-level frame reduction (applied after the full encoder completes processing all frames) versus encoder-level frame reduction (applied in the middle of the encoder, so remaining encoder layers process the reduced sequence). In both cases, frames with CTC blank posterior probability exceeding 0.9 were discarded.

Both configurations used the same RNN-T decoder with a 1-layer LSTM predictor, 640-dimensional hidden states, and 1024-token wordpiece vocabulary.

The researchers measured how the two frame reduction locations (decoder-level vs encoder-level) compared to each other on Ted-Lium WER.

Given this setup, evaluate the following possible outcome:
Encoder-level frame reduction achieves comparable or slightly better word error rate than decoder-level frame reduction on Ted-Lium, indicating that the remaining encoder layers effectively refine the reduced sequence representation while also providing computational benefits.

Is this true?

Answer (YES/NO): YES